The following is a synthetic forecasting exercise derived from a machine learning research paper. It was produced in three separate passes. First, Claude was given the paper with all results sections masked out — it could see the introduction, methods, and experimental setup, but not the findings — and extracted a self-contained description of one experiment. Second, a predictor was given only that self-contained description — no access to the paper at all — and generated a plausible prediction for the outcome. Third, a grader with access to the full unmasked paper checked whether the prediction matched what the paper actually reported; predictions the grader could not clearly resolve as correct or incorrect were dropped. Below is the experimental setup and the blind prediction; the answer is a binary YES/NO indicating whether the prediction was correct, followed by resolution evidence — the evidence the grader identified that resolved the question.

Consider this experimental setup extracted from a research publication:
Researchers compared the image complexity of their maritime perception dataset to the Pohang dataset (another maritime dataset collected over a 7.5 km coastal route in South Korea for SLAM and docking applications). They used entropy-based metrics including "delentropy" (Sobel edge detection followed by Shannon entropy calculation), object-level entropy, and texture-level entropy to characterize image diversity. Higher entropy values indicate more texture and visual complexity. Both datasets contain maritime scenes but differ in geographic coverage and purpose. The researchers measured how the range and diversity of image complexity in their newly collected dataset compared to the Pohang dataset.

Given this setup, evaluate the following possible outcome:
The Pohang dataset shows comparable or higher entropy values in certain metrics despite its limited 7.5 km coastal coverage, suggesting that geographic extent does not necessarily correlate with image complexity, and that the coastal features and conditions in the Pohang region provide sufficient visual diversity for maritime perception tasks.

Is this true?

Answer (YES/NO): NO